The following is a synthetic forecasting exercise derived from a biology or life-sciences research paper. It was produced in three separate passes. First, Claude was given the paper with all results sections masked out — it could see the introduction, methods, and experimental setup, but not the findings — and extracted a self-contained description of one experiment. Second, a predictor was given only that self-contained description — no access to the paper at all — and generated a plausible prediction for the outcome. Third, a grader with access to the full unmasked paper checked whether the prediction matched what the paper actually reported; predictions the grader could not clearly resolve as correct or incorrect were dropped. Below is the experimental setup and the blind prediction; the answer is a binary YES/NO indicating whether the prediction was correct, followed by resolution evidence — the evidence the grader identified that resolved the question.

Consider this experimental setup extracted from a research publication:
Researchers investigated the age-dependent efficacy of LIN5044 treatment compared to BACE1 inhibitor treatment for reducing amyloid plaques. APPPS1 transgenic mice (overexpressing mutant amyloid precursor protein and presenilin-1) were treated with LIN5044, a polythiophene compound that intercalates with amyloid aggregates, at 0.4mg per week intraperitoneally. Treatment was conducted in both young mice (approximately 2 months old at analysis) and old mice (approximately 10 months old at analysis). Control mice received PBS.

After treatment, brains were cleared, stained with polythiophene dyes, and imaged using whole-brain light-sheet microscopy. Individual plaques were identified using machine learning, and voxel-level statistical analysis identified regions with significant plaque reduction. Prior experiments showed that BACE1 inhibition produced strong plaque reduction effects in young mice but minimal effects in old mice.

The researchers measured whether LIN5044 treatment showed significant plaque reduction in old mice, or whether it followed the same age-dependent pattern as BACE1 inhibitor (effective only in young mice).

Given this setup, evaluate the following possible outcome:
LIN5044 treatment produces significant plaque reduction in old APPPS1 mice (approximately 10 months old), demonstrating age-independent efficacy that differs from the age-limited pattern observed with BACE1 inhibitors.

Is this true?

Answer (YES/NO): NO